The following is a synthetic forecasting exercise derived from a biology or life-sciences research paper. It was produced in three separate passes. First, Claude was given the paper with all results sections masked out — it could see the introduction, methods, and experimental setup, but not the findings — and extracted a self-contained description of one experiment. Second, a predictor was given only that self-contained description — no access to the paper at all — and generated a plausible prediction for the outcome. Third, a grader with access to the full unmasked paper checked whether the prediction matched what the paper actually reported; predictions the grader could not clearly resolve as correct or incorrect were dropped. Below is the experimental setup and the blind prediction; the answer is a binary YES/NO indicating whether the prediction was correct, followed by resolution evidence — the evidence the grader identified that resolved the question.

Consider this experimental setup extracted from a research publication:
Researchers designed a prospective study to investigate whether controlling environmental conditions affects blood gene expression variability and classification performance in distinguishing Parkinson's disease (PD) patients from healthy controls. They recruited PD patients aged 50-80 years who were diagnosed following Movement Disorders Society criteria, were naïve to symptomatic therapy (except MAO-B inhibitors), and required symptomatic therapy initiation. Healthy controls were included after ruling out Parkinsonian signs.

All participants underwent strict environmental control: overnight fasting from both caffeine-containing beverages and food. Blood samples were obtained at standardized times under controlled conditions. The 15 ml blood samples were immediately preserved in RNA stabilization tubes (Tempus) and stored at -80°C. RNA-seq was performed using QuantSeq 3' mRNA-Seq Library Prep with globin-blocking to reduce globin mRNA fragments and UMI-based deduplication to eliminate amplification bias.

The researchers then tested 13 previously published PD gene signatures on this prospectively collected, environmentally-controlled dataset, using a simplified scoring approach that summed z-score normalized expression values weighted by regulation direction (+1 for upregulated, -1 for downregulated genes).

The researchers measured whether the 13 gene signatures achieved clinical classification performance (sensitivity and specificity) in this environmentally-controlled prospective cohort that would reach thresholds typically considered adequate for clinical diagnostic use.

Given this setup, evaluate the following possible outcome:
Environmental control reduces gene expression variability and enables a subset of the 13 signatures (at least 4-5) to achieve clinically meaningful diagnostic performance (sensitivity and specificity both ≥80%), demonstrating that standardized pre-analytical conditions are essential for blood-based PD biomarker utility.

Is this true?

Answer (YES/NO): NO